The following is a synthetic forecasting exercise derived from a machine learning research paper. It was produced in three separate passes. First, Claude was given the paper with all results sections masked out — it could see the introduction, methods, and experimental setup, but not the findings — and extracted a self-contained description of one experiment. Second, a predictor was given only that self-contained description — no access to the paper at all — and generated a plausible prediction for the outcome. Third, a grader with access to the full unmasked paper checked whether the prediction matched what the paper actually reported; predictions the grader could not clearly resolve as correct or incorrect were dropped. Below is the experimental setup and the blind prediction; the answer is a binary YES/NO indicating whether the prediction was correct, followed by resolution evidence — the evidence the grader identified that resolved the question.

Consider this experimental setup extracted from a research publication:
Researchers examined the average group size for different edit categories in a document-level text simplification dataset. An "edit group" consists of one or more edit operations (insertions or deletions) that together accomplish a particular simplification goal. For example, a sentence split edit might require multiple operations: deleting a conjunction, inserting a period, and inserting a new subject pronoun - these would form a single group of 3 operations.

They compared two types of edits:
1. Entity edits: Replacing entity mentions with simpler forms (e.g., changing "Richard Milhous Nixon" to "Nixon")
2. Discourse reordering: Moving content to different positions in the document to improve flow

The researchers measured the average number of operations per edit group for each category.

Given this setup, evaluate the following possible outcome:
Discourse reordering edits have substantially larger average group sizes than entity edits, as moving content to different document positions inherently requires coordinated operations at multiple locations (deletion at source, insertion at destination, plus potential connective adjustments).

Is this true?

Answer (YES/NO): YES